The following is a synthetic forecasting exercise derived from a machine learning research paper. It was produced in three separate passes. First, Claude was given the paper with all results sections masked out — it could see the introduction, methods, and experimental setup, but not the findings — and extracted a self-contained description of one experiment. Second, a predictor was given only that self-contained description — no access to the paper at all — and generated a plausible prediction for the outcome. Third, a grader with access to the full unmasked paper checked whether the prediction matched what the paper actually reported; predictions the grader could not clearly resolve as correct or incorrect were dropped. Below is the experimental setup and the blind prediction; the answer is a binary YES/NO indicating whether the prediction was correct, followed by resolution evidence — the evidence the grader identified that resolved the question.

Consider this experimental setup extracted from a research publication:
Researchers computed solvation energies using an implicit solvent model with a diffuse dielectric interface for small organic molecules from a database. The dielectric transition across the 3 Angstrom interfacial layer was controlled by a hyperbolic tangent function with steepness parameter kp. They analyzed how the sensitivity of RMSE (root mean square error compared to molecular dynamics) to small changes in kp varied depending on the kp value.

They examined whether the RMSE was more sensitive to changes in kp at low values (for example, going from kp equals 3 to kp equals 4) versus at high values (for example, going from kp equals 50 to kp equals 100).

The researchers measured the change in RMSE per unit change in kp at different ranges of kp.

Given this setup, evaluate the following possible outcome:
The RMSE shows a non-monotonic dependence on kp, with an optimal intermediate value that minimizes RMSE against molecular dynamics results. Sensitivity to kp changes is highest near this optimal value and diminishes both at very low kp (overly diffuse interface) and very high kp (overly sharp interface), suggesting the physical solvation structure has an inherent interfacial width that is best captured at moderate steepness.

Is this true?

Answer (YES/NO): NO